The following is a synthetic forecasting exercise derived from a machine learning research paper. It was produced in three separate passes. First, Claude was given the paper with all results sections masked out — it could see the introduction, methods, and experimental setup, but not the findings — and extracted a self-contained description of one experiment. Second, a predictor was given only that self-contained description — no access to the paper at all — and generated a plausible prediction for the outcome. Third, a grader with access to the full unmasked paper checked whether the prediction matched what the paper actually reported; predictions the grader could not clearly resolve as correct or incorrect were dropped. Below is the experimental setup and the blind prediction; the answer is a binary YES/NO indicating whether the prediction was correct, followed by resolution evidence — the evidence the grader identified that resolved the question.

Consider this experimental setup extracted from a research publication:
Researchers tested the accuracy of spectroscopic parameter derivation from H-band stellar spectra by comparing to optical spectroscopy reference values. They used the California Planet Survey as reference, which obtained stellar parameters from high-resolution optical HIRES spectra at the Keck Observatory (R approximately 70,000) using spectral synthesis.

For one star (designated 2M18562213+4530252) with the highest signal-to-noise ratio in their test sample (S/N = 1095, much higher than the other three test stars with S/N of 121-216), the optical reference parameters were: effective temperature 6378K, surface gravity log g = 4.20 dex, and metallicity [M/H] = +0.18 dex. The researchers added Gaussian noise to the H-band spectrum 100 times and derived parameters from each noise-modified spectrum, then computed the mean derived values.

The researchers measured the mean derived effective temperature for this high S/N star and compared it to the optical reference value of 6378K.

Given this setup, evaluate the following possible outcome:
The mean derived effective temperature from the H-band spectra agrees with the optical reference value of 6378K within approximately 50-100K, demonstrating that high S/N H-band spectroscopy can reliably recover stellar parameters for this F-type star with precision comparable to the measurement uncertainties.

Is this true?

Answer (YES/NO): YES